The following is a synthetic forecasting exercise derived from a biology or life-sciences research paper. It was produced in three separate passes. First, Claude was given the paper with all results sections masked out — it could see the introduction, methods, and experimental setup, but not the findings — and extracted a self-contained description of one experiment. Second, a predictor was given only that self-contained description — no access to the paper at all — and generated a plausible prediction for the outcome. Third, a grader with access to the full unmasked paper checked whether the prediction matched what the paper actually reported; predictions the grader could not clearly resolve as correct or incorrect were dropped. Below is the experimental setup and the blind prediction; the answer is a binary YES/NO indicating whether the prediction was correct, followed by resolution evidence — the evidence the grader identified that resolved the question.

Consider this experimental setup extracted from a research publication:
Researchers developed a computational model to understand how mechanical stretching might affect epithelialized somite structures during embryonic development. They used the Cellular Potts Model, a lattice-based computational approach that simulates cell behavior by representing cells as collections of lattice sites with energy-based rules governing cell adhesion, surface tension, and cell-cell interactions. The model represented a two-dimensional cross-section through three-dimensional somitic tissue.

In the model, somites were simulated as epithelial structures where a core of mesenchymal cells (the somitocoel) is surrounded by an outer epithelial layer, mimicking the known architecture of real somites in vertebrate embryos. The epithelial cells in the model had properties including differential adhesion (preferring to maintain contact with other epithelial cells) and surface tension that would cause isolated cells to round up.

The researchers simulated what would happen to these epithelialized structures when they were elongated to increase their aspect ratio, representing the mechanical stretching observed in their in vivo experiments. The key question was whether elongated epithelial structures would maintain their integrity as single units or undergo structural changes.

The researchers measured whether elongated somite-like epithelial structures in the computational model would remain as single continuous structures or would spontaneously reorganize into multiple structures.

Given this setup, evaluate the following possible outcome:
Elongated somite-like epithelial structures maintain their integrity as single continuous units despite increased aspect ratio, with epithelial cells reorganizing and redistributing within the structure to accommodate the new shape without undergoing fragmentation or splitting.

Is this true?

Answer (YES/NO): NO